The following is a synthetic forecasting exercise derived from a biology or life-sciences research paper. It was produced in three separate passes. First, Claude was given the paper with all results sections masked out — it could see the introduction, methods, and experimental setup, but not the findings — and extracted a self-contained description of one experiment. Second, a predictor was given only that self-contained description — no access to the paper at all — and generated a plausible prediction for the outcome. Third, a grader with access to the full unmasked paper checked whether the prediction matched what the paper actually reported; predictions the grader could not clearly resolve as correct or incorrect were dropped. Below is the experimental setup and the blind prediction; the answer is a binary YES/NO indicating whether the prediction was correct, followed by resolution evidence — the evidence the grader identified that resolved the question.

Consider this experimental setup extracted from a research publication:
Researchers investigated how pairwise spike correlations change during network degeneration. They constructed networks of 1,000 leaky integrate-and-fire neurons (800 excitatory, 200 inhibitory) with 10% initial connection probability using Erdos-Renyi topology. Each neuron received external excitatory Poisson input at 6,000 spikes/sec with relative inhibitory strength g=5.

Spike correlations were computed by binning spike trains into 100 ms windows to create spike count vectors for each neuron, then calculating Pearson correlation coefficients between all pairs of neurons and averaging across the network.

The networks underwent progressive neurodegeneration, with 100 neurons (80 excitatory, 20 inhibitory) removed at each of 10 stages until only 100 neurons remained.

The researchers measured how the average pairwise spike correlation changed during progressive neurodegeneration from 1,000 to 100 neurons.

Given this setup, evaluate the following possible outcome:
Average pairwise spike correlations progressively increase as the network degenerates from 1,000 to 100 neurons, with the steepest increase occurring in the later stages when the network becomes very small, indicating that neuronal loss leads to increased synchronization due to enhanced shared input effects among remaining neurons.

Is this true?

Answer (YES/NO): NO